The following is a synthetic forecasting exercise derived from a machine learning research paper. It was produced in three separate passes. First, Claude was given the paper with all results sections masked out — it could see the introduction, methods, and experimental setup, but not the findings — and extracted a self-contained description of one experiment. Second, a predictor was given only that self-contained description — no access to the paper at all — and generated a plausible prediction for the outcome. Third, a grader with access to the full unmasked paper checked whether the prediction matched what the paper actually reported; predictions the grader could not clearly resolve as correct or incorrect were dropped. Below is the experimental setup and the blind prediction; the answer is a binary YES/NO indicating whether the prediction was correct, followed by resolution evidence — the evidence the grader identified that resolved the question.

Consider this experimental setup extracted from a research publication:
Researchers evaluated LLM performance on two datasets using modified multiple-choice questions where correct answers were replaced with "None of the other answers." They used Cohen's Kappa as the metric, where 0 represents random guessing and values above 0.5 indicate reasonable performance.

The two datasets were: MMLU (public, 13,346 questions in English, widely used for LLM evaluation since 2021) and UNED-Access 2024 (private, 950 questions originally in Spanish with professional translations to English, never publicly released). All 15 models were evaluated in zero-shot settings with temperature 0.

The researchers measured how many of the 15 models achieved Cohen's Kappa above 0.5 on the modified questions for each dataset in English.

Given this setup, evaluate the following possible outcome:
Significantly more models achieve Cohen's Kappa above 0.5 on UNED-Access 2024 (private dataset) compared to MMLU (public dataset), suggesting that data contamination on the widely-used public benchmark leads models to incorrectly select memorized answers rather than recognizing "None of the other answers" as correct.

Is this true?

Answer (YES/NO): NO